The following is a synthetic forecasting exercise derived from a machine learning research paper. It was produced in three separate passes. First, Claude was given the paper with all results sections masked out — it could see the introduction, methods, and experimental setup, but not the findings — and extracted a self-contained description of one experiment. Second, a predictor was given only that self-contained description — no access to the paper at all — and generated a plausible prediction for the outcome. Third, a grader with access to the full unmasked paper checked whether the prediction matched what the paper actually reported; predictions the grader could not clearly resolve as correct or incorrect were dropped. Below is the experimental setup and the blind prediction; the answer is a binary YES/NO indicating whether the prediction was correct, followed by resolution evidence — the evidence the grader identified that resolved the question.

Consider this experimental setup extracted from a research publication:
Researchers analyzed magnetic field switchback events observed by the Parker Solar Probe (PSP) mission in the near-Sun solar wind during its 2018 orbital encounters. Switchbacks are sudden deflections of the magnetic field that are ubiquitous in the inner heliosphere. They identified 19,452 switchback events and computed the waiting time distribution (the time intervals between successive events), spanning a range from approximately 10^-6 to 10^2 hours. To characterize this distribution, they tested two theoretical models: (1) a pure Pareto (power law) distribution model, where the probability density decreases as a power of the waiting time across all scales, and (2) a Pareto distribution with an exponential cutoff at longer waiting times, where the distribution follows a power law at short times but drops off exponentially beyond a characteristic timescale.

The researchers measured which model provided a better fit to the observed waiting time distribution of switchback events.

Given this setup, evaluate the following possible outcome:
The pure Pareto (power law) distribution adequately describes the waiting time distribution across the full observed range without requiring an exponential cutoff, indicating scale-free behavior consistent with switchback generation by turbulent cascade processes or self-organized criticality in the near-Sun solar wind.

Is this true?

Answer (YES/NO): NO